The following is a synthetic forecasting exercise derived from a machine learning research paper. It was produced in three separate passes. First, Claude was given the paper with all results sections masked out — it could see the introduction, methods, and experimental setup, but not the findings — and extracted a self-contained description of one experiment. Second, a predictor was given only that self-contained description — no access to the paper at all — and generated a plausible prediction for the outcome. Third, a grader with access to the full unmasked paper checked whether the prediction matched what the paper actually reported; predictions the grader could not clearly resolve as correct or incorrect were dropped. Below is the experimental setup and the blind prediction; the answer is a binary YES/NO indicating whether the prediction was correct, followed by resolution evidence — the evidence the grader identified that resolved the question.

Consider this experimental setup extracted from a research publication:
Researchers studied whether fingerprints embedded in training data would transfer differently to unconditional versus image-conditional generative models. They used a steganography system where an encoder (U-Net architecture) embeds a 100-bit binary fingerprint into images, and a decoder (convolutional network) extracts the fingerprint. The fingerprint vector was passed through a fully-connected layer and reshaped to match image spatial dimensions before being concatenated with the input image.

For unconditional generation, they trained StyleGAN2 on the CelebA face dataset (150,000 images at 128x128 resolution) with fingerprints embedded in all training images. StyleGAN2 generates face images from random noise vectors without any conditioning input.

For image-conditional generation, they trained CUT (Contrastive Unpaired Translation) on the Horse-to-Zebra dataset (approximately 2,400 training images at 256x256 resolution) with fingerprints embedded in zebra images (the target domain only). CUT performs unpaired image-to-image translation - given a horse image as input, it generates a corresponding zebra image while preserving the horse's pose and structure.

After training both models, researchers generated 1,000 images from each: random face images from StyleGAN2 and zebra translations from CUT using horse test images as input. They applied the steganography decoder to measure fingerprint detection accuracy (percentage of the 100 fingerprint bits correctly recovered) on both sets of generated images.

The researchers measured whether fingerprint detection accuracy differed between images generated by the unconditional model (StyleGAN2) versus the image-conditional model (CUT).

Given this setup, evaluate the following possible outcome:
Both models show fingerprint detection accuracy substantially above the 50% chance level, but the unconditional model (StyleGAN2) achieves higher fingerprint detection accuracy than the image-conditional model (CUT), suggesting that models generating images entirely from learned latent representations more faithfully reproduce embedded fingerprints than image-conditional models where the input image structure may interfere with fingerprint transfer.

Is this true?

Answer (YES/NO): NO